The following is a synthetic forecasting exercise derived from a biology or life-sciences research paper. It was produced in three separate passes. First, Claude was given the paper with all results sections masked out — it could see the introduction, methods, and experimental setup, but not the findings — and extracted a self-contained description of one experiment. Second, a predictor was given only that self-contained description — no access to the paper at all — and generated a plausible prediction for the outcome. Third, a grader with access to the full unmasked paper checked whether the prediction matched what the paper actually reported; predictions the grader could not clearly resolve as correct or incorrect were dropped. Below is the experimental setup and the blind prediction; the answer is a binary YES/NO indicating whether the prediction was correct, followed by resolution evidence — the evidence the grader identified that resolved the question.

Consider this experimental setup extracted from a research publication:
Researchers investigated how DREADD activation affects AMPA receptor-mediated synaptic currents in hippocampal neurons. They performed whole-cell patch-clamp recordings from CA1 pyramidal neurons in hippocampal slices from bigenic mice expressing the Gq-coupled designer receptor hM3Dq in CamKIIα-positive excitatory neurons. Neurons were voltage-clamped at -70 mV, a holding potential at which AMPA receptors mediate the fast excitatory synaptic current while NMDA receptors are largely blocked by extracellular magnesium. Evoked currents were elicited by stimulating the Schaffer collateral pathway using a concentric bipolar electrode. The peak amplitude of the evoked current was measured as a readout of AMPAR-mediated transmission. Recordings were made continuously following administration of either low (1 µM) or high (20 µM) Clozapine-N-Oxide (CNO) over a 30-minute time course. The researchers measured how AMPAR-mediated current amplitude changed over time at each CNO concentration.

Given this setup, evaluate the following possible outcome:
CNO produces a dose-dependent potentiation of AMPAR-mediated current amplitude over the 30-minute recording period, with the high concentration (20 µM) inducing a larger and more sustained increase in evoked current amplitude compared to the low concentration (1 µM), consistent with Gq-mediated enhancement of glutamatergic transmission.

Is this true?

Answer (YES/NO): NO